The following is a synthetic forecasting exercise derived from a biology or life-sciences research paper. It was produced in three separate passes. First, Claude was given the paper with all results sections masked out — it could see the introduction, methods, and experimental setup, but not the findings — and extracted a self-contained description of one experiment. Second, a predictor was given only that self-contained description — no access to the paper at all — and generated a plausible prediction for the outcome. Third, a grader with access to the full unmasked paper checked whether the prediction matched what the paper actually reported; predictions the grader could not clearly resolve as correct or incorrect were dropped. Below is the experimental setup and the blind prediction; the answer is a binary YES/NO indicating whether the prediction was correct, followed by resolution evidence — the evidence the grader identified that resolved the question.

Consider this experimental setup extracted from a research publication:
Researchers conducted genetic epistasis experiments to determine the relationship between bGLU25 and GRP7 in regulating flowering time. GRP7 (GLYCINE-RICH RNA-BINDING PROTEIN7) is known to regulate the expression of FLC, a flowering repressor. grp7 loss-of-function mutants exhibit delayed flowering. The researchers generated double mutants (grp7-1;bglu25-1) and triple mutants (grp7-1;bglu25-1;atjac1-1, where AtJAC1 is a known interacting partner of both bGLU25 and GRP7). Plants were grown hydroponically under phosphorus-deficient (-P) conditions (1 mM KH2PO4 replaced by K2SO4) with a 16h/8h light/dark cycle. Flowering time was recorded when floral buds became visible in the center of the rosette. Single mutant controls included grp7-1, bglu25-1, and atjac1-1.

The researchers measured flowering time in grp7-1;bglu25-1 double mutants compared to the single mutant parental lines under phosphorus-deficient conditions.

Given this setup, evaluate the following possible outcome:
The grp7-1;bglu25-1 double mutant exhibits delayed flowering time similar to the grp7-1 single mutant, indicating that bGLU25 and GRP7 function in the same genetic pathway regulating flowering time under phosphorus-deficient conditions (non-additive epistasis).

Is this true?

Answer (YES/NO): YES